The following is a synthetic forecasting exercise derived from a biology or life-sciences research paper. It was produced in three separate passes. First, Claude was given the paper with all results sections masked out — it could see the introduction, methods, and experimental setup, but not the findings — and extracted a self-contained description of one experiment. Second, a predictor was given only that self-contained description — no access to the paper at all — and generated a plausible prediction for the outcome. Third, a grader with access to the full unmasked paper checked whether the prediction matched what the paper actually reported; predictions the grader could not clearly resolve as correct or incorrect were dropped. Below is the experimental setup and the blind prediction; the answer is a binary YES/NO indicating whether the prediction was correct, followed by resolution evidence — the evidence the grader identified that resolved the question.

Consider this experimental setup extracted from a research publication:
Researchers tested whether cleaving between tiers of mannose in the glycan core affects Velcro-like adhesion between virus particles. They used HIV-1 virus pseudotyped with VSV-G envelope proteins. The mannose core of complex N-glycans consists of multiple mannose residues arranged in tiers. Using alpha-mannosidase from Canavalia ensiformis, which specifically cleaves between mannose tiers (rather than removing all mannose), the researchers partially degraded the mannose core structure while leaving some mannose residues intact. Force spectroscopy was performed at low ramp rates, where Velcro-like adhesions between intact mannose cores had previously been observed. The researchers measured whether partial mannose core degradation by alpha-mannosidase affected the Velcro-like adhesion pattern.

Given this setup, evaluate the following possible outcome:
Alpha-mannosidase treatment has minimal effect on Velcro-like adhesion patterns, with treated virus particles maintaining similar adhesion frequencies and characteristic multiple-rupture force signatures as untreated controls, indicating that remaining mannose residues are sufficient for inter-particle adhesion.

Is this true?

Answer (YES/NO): YES